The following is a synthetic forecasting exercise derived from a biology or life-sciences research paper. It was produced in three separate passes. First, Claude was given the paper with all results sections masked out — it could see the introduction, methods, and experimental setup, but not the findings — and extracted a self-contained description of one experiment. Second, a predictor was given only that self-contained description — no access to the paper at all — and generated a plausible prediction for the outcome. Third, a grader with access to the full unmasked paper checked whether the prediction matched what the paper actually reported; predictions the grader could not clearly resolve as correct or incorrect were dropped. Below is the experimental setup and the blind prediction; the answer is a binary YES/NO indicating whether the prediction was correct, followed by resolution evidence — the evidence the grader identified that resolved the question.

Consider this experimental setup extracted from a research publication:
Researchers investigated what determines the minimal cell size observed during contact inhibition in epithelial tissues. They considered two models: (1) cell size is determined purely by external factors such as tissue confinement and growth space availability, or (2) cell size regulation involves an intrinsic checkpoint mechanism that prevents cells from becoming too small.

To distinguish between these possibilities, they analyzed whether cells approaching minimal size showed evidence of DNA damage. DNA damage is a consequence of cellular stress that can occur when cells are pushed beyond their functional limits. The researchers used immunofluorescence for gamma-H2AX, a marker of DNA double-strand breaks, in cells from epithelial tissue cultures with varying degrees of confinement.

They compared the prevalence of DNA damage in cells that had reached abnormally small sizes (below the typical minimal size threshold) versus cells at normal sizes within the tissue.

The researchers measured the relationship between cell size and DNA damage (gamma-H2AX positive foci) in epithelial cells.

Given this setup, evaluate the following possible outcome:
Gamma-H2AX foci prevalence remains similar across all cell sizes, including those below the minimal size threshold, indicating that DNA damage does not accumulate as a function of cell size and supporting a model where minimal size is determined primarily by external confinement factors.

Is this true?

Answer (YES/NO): NO